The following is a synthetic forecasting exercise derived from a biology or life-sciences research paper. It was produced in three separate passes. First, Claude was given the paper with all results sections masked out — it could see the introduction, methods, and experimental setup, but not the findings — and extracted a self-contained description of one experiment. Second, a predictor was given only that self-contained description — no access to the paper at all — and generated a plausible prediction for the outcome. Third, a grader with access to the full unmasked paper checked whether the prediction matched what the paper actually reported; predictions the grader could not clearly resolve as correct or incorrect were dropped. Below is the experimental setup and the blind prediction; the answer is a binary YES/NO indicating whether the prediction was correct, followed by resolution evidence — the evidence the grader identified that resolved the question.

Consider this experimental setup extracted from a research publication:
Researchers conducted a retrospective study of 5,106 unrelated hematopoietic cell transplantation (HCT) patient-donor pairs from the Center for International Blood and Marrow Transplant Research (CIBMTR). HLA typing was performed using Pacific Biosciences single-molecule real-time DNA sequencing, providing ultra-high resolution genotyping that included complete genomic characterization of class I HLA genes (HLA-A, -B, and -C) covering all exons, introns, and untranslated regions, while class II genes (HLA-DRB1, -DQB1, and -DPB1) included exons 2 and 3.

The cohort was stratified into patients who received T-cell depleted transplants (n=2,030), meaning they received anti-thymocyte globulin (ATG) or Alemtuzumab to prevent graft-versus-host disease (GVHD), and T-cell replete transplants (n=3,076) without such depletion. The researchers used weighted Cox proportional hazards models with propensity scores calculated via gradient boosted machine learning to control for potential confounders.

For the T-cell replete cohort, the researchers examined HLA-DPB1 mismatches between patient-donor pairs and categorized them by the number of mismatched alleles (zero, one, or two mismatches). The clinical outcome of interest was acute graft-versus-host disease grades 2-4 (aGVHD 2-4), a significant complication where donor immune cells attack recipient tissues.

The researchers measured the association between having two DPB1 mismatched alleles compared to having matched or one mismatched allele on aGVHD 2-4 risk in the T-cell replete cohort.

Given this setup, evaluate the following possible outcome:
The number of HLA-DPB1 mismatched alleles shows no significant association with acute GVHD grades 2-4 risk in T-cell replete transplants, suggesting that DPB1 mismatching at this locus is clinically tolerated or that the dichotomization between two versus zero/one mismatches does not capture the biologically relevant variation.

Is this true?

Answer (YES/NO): NO